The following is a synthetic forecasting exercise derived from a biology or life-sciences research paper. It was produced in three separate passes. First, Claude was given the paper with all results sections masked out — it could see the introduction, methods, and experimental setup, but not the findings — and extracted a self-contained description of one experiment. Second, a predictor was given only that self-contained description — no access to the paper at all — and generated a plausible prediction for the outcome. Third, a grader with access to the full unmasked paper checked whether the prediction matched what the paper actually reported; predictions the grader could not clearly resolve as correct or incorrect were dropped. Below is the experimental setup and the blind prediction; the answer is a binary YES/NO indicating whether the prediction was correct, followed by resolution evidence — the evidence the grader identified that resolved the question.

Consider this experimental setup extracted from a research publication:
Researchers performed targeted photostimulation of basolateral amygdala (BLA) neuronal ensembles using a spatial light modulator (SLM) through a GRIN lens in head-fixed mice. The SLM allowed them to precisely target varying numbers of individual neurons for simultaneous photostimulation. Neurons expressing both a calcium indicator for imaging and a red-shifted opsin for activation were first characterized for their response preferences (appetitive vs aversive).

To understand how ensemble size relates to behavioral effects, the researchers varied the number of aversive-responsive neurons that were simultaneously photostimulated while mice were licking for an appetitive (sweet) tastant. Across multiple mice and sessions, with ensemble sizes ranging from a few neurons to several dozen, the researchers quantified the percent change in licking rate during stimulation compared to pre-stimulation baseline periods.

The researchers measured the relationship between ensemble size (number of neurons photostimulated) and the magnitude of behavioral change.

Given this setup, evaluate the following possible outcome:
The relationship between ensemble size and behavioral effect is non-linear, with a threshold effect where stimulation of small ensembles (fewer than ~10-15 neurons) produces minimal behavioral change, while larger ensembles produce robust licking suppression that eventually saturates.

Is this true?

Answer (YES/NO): NO